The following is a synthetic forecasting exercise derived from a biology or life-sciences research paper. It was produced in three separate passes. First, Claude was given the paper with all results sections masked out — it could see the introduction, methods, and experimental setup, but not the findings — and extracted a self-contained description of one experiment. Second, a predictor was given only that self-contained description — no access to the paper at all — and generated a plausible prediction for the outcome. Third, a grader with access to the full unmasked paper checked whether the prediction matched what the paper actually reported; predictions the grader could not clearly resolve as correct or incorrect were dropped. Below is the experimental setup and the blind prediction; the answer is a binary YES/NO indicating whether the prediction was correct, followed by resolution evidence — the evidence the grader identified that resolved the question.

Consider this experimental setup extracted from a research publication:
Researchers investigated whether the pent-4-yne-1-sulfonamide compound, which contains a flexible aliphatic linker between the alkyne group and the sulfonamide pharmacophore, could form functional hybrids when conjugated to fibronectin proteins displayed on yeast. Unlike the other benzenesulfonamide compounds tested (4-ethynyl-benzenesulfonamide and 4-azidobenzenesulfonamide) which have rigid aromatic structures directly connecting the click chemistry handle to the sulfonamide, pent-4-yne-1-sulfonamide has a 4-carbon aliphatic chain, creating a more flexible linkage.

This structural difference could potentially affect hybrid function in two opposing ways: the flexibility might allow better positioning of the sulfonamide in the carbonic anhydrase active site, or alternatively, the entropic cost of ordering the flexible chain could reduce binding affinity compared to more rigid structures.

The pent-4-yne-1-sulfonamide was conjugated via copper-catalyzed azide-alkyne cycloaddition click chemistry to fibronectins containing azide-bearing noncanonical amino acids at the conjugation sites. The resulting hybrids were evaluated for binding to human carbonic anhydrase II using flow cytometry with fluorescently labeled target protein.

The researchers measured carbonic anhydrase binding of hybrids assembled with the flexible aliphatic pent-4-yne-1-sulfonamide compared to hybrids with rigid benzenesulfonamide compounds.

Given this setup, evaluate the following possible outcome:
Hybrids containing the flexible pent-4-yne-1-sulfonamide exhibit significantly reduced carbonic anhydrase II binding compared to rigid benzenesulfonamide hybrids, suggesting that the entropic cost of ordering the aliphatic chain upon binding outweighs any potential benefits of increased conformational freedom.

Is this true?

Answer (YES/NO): YES